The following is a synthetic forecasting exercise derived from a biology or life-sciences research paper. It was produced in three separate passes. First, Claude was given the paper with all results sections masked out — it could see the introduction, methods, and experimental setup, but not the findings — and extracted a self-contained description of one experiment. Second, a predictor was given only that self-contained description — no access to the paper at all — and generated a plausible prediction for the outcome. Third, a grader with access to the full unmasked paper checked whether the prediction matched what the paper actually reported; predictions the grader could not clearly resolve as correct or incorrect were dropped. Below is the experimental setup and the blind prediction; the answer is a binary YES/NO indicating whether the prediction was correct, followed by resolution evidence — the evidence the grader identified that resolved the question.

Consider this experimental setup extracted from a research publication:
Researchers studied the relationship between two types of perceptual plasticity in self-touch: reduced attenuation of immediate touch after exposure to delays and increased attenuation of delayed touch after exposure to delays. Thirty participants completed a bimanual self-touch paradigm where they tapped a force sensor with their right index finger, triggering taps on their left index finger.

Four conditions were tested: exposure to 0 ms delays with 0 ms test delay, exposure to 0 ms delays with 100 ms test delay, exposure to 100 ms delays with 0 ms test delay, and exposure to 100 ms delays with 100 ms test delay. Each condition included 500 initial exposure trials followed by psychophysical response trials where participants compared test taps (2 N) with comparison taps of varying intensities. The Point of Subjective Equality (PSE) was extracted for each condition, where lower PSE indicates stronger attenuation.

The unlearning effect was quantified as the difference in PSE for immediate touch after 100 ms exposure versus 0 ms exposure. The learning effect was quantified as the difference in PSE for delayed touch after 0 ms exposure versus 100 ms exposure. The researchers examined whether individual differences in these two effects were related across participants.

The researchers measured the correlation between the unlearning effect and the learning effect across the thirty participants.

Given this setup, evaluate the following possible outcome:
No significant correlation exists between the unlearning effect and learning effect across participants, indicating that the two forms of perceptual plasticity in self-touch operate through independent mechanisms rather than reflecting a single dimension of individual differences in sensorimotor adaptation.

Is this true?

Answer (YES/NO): NO